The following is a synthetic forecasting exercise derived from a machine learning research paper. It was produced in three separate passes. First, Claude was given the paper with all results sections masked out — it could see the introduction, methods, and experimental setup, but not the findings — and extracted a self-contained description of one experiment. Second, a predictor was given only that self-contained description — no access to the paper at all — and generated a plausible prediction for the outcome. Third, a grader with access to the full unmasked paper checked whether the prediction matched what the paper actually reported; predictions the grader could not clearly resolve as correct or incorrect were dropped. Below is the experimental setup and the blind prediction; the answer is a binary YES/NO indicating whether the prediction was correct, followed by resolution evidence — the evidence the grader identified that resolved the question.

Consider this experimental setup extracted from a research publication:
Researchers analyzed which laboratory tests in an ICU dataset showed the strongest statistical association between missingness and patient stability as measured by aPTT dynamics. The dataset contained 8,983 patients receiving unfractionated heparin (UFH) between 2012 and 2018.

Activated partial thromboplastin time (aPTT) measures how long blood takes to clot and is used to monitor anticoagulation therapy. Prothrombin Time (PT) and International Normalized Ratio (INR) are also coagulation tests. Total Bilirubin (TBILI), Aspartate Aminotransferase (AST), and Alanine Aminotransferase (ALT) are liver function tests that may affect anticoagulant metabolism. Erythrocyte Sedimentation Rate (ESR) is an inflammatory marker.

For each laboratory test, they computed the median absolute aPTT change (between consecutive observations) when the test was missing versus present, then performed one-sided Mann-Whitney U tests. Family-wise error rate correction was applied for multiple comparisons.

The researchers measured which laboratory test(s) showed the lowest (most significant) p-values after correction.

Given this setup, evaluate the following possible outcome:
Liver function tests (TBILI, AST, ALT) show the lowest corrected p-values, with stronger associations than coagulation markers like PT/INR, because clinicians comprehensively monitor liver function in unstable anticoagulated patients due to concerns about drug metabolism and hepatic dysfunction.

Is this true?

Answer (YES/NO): NO